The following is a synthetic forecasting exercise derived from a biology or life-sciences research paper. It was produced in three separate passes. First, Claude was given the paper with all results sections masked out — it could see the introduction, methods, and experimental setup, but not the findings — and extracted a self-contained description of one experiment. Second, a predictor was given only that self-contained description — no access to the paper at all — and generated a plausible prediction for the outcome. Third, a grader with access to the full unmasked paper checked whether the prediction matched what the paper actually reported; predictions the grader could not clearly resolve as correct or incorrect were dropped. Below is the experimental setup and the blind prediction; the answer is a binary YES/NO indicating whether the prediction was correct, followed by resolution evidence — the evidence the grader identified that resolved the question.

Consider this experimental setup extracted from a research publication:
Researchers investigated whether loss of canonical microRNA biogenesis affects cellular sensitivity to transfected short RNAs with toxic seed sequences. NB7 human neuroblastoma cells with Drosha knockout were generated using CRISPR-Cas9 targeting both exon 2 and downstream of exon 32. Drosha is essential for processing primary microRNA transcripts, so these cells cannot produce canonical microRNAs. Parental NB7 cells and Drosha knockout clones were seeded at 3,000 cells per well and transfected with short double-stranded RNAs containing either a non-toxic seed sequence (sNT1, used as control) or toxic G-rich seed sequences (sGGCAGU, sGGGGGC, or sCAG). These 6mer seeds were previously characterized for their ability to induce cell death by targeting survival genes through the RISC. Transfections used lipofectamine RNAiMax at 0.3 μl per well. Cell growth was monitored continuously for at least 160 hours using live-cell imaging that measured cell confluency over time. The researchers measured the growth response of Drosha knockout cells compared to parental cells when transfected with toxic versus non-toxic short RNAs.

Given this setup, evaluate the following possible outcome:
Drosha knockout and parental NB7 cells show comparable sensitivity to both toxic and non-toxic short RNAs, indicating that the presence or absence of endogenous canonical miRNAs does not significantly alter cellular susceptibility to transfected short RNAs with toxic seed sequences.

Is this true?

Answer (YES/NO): NO